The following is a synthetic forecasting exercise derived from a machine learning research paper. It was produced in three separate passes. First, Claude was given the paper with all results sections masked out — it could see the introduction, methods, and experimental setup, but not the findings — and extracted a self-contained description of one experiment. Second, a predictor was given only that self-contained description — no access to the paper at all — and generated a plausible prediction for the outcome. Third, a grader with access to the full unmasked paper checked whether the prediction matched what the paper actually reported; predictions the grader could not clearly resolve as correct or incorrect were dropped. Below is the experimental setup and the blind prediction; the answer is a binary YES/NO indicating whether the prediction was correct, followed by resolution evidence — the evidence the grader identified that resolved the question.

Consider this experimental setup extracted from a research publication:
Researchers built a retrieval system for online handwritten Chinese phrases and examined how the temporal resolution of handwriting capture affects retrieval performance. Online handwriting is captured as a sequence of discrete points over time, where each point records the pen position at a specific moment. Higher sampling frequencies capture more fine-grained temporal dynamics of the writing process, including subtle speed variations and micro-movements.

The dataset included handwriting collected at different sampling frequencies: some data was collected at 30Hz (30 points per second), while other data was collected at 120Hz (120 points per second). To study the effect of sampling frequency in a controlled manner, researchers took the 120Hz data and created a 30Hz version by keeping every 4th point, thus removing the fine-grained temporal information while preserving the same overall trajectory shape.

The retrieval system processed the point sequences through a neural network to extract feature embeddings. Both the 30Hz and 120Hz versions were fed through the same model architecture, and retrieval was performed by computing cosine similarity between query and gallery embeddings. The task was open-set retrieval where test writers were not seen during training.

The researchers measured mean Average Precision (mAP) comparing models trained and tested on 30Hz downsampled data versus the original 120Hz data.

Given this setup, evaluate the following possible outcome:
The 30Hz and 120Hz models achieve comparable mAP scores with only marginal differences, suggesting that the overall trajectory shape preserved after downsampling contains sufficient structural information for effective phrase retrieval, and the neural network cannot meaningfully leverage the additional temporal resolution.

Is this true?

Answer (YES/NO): NO